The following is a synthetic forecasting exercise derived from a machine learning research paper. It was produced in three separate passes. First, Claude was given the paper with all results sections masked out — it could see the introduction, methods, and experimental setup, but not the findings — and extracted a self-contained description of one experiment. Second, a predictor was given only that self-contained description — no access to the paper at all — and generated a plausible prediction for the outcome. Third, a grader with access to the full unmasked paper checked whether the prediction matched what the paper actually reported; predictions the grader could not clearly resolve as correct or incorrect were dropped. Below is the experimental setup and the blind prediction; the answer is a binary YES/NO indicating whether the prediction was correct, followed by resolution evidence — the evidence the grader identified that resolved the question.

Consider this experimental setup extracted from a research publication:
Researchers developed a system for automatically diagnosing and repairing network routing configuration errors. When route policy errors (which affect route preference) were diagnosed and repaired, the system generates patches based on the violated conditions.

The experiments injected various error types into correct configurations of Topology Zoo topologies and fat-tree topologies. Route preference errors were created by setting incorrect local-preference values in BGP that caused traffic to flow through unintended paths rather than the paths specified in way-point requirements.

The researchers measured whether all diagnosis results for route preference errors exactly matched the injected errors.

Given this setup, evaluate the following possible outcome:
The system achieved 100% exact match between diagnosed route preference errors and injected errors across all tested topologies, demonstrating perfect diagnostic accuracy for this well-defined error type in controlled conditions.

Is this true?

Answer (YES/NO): NO